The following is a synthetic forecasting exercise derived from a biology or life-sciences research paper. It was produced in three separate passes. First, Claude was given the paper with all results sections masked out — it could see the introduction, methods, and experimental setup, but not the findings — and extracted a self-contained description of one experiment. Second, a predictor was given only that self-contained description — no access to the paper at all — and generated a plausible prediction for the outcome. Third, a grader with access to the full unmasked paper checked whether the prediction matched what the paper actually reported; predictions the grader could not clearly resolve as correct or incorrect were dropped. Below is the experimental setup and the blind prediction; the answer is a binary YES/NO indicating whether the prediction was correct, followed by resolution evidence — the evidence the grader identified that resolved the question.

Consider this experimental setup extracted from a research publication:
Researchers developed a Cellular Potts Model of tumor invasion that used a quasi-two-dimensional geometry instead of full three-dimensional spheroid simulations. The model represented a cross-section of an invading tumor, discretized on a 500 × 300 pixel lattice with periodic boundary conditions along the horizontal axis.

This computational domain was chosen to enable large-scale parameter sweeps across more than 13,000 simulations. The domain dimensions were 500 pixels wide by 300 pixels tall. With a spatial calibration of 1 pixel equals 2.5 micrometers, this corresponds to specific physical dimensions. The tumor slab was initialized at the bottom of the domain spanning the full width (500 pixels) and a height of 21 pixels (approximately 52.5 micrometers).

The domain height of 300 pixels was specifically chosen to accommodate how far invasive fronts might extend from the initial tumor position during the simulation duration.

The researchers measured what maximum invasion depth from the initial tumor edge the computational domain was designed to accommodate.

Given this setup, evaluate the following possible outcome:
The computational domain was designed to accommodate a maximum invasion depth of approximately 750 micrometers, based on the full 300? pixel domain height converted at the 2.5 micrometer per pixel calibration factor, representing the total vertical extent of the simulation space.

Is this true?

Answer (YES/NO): NO